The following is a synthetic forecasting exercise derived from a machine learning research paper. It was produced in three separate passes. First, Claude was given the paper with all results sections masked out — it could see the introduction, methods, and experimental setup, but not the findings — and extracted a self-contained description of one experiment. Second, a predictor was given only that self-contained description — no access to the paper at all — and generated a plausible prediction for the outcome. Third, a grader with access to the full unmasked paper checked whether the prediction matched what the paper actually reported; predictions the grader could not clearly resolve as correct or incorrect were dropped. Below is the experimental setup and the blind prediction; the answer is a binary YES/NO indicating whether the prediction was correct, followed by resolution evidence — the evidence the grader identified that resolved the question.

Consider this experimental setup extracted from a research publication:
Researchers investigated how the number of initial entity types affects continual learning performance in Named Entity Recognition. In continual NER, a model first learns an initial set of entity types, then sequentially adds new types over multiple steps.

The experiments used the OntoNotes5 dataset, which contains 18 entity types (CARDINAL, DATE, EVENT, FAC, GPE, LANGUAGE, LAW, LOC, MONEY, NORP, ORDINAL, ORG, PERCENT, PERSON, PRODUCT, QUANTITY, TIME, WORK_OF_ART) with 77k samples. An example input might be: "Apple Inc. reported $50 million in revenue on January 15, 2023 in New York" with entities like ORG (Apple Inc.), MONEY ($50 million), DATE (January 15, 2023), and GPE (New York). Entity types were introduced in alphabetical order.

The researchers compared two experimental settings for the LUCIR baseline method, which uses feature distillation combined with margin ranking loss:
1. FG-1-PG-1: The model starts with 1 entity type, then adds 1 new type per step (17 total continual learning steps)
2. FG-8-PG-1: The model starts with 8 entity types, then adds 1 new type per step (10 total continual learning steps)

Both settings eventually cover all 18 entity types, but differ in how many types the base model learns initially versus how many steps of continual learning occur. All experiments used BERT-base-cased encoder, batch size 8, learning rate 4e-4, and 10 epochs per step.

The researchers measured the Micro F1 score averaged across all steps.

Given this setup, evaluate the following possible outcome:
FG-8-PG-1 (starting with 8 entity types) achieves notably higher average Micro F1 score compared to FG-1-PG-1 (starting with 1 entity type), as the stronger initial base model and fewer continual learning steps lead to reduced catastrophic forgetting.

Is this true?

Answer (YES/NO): YES